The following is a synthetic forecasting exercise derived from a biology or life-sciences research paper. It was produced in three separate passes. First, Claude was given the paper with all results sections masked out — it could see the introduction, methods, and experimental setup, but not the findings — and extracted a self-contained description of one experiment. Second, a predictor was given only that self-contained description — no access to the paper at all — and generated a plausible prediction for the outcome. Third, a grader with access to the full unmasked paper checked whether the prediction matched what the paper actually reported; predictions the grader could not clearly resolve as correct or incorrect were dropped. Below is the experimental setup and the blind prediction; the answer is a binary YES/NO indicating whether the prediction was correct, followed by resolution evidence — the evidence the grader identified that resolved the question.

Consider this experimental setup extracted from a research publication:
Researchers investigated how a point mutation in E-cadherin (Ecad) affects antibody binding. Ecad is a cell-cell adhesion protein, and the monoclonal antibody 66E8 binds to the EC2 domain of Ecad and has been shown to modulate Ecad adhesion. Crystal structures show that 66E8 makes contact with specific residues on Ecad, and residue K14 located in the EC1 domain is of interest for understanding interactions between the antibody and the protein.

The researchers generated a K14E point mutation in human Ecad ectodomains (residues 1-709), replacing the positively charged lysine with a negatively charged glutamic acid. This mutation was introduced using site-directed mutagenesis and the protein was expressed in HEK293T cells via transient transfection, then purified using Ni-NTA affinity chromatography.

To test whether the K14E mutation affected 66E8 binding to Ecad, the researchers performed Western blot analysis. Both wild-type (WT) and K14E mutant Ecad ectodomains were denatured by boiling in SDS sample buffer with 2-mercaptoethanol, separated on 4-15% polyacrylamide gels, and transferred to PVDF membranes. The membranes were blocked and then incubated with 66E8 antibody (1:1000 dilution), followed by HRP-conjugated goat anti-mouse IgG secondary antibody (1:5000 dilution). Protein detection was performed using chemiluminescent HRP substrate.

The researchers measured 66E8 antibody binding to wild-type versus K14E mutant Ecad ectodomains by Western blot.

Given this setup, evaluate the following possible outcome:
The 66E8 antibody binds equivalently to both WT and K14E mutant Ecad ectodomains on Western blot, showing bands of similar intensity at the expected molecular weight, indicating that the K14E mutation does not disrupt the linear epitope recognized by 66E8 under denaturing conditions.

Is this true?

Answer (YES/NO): YES